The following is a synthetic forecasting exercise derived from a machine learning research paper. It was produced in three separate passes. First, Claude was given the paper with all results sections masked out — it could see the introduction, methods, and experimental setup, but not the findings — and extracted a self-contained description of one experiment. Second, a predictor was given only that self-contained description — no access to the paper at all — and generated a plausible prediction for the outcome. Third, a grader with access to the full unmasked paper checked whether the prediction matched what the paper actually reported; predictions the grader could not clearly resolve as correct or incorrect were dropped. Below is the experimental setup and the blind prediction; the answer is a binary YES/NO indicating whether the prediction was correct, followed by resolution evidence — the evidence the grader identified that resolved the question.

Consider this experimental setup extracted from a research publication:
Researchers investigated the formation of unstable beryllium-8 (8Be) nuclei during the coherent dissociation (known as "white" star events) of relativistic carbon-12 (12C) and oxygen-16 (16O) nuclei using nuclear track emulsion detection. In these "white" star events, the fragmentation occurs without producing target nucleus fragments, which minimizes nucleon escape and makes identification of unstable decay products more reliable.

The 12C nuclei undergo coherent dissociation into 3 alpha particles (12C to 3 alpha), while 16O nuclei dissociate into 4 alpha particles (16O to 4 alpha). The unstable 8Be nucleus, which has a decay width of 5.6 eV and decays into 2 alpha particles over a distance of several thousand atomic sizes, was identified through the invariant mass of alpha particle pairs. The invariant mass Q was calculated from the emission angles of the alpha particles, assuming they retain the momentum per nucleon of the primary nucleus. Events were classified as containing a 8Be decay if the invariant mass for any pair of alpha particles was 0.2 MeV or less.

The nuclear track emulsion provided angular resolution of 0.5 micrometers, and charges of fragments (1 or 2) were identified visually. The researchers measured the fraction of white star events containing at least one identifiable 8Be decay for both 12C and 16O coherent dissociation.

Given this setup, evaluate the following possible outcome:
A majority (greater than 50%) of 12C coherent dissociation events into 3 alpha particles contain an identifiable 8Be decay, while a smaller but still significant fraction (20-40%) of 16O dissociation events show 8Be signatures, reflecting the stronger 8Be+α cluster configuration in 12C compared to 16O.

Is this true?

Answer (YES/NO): NO